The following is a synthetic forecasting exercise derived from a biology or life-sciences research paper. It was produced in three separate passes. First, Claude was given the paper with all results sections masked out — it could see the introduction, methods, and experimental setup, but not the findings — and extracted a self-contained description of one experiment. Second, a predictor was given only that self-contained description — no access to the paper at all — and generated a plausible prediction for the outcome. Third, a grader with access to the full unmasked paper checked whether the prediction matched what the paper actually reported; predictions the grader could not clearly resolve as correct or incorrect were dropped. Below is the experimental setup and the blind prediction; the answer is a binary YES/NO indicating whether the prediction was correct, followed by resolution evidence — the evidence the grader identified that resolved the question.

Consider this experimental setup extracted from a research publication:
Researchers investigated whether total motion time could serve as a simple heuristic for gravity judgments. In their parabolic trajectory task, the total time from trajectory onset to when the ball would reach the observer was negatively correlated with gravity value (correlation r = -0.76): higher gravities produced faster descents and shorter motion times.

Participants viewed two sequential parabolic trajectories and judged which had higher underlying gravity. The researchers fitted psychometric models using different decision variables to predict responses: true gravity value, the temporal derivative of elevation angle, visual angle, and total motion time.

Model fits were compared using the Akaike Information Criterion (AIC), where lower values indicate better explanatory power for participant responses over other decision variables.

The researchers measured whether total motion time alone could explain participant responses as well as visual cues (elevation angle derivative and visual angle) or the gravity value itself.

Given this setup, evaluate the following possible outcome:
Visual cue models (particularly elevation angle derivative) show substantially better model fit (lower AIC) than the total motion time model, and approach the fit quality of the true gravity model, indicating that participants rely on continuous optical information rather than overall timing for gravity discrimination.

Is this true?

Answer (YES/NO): NO